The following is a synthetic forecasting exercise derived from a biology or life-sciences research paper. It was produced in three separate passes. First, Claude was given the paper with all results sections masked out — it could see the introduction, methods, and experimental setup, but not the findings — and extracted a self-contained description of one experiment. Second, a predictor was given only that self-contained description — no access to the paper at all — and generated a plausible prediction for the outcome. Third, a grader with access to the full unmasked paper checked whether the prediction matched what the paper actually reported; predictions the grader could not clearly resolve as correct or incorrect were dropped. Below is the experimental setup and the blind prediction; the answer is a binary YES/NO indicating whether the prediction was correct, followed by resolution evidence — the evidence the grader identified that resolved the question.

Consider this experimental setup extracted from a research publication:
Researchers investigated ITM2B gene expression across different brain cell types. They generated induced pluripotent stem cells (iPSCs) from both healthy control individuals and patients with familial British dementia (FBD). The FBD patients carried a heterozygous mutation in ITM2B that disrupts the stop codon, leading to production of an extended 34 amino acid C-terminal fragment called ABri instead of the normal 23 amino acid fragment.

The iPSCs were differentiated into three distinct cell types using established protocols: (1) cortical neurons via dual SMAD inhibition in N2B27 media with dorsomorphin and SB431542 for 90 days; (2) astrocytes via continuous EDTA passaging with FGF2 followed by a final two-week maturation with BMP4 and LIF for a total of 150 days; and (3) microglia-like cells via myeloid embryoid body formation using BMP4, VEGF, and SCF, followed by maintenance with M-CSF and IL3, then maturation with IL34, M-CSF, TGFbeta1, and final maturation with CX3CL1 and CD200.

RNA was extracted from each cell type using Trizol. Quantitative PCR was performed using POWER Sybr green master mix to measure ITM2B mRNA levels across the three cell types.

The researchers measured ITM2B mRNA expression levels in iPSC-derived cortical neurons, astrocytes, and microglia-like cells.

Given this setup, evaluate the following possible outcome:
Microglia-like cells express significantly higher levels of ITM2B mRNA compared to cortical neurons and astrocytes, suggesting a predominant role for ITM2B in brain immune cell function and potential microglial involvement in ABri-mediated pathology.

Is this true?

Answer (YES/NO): YES